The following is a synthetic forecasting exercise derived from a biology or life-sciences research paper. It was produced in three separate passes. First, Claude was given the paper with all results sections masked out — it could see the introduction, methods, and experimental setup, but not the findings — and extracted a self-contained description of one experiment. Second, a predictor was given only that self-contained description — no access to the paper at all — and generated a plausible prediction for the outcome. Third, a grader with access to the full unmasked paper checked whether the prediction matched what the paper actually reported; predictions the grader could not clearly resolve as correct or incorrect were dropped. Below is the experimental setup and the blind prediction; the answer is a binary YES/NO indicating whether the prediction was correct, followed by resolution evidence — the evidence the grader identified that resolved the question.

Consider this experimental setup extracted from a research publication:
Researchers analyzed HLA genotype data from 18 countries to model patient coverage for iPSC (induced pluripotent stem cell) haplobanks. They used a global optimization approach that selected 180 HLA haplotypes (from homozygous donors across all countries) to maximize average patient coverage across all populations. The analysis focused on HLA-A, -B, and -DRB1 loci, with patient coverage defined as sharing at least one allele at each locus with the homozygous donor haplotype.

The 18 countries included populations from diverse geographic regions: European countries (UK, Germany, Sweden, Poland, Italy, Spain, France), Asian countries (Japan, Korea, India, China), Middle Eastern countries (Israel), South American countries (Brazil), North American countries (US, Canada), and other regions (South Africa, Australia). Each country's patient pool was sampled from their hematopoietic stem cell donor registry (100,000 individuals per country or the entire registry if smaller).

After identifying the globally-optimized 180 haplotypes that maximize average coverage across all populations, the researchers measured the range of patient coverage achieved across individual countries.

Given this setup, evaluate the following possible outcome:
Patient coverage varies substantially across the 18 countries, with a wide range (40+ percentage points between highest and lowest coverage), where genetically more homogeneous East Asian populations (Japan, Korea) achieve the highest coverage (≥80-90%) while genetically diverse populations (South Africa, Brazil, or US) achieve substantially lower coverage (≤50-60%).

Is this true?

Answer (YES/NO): NO